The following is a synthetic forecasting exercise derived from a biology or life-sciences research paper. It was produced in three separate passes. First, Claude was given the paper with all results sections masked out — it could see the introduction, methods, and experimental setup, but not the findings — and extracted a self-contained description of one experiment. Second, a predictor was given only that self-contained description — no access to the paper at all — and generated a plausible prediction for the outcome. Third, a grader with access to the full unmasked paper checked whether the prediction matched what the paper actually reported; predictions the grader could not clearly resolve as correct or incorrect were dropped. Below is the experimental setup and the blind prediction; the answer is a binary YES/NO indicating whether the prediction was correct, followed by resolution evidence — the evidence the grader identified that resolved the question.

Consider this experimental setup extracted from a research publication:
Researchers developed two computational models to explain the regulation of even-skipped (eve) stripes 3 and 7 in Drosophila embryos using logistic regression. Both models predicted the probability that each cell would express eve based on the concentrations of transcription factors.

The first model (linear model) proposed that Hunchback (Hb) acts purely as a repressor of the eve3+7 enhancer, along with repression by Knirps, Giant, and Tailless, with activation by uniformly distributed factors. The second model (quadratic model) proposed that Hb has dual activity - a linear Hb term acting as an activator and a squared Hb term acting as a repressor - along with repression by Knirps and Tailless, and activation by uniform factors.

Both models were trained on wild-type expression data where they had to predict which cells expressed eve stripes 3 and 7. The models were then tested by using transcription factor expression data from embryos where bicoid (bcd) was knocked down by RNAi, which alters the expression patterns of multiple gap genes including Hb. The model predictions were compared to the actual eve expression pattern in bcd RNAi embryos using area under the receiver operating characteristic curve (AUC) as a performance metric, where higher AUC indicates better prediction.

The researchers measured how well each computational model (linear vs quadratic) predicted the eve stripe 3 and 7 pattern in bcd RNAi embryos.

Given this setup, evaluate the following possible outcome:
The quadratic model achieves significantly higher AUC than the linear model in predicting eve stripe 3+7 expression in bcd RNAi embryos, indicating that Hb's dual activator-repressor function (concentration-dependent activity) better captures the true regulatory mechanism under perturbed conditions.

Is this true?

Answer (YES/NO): YES